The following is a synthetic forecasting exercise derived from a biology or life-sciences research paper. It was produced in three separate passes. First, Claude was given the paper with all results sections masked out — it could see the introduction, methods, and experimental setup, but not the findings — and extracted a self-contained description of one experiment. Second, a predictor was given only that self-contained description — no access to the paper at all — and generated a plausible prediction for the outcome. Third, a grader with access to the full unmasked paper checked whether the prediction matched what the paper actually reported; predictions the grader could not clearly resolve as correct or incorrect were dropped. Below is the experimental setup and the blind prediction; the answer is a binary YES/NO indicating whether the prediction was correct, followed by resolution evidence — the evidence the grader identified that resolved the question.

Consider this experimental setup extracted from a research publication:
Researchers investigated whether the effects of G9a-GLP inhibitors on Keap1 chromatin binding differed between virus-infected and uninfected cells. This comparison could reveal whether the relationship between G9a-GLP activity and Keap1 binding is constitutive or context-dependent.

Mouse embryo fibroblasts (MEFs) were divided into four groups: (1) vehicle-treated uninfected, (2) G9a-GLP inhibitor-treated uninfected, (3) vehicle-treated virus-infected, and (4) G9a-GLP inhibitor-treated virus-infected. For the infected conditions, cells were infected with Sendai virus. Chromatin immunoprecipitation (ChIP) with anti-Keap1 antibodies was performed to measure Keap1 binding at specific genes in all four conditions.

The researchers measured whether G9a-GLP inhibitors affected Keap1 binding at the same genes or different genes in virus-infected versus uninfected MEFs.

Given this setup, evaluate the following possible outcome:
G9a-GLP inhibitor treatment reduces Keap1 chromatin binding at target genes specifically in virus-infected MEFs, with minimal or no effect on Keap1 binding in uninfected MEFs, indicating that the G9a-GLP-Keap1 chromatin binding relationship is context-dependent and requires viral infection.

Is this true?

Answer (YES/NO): NO